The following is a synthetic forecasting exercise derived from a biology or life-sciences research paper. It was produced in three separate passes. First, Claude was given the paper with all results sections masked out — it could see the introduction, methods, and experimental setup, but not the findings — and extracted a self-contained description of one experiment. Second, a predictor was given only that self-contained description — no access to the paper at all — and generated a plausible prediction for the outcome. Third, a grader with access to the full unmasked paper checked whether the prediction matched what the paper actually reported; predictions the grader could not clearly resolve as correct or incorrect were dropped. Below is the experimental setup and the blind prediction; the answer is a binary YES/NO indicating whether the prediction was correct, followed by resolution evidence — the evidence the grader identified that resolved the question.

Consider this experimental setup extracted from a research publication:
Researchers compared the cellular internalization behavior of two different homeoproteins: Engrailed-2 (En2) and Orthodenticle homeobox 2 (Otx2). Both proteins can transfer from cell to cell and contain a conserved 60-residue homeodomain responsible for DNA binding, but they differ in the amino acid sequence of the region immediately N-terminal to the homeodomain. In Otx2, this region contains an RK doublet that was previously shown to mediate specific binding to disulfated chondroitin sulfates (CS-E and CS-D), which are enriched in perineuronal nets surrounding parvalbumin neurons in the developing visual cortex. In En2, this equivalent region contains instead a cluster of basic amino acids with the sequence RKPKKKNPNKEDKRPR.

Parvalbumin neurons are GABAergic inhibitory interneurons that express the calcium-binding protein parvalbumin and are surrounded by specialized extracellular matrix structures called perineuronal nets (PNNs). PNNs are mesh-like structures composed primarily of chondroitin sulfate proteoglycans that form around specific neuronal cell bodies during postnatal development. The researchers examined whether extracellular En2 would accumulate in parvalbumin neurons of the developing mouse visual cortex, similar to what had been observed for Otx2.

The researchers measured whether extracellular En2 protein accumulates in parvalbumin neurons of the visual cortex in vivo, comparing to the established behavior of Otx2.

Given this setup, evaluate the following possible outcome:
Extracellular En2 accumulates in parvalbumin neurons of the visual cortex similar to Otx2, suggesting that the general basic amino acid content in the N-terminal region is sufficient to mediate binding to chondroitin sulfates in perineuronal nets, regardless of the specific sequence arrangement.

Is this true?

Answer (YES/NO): NO